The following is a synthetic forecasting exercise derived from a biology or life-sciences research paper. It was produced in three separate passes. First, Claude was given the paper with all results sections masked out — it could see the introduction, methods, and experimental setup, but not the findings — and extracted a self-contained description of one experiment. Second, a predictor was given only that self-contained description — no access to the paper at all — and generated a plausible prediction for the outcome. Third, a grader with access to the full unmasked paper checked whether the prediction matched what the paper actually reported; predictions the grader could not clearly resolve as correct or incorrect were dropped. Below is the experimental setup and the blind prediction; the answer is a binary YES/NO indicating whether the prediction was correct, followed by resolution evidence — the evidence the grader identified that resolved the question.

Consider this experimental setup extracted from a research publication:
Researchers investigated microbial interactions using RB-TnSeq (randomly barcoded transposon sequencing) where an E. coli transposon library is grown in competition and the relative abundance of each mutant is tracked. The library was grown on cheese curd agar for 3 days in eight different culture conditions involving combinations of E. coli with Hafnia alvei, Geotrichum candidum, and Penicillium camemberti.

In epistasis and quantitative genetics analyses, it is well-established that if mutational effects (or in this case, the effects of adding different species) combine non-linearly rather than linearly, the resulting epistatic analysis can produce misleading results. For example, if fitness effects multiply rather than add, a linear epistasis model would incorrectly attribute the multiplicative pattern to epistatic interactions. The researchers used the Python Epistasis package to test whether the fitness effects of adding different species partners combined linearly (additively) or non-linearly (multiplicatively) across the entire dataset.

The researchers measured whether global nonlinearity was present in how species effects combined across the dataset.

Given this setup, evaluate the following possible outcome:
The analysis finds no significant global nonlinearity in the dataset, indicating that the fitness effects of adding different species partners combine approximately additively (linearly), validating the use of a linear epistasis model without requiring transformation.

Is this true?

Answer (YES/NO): YES